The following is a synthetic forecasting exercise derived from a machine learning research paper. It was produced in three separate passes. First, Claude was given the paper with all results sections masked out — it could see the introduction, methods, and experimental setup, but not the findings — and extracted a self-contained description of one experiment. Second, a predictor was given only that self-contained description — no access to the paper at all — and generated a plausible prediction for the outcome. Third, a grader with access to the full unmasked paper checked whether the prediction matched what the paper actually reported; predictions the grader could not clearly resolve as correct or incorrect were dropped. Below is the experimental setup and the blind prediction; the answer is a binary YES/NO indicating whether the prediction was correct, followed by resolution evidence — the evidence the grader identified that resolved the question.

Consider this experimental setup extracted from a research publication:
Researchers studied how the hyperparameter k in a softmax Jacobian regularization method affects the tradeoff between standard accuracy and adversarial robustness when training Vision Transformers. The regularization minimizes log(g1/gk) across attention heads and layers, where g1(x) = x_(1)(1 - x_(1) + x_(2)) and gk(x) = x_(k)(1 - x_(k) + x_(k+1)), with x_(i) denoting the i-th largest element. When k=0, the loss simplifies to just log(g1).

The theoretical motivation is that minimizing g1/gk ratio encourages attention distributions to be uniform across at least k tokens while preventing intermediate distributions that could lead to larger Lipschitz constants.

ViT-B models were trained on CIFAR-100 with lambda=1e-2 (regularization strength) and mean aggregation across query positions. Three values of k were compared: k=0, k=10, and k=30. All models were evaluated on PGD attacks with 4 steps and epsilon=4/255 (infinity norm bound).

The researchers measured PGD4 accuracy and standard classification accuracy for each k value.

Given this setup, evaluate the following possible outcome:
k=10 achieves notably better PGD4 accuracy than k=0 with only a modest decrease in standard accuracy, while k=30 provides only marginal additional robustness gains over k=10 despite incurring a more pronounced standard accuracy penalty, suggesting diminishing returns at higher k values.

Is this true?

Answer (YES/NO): NO